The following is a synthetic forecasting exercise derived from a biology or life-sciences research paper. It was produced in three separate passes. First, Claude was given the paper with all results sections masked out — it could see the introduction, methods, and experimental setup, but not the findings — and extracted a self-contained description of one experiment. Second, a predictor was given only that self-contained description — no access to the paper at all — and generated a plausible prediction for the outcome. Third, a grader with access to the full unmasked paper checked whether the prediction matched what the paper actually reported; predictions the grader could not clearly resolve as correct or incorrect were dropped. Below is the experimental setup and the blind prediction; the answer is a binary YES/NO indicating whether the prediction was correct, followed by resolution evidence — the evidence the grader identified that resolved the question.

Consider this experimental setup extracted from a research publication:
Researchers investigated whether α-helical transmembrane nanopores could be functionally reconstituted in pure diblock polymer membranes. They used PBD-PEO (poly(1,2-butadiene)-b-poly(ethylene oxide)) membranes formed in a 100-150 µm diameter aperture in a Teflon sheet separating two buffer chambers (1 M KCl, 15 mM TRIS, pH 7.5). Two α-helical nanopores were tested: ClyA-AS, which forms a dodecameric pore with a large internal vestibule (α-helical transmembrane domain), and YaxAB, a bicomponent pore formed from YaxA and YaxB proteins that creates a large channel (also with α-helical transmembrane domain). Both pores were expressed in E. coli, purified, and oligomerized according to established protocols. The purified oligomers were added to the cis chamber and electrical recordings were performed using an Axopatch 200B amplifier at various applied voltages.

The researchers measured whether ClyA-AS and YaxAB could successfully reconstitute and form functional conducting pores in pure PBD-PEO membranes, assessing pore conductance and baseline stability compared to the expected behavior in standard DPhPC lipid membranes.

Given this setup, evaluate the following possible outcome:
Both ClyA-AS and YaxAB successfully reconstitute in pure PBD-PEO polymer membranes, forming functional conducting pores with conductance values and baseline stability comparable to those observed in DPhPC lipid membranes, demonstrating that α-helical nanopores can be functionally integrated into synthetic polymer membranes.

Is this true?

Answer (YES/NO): NO